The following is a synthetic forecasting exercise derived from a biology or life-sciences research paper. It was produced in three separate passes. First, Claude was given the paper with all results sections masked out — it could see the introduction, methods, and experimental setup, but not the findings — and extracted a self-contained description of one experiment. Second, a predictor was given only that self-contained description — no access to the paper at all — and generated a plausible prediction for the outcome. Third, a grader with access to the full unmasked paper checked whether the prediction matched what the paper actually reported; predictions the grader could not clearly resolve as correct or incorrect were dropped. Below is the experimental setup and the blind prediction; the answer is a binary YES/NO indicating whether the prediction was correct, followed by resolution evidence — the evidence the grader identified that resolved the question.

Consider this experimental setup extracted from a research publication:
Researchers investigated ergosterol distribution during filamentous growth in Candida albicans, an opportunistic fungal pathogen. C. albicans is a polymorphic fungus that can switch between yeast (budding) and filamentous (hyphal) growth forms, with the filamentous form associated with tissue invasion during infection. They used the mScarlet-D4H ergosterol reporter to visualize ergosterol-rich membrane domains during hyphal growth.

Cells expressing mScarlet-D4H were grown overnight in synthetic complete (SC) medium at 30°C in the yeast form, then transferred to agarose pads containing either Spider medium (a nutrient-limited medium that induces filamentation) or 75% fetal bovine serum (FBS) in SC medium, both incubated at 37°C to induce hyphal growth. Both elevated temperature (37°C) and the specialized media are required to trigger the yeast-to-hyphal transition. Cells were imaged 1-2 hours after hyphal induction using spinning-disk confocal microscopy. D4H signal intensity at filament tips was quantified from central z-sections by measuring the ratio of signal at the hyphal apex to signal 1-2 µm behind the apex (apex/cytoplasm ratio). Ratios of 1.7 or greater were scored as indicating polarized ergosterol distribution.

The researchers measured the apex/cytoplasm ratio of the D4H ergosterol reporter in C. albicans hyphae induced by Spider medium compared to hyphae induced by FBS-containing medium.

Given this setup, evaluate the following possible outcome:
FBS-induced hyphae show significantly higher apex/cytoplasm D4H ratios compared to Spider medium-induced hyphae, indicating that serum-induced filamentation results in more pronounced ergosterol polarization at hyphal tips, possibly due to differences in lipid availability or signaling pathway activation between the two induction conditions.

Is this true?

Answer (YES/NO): NO